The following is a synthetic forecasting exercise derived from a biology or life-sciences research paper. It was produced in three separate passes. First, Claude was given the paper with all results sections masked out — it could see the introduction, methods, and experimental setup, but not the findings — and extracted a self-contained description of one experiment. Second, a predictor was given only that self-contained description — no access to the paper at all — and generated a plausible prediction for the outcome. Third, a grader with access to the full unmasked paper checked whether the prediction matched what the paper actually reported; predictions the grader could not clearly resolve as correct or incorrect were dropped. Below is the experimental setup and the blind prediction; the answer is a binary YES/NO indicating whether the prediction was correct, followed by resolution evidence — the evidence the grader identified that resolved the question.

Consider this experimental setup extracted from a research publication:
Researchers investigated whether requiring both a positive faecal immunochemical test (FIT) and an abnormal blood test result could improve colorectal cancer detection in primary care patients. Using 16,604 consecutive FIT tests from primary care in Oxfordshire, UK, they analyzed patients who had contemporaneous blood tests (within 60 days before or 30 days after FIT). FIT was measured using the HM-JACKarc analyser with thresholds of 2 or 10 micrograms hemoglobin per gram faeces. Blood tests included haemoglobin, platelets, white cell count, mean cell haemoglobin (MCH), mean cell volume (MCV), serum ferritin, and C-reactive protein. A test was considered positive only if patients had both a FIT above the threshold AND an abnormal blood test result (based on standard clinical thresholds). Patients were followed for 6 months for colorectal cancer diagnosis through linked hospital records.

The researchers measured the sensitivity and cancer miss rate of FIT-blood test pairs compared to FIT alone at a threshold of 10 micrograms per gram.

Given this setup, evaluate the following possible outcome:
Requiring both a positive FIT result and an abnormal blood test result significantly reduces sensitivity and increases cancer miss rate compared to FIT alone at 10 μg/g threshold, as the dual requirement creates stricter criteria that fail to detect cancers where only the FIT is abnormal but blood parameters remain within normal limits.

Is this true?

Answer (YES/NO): YES